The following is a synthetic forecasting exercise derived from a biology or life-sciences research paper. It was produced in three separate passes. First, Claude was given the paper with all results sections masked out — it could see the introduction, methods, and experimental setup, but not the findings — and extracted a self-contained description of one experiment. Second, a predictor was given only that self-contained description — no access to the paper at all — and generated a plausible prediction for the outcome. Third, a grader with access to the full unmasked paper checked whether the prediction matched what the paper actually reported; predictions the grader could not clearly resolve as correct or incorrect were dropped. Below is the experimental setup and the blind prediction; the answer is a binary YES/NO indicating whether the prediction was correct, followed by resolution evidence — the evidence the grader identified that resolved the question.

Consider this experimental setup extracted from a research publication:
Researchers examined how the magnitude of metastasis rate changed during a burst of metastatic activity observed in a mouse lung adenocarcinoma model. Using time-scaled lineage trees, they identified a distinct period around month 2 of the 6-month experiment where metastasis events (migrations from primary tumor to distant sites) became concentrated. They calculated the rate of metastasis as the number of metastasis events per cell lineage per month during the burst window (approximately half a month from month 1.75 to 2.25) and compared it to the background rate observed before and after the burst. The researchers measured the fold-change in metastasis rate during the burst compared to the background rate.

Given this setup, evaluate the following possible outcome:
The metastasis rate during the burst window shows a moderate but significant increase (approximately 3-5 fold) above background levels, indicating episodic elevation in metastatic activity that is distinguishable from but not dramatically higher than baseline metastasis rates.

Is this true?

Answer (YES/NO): NO